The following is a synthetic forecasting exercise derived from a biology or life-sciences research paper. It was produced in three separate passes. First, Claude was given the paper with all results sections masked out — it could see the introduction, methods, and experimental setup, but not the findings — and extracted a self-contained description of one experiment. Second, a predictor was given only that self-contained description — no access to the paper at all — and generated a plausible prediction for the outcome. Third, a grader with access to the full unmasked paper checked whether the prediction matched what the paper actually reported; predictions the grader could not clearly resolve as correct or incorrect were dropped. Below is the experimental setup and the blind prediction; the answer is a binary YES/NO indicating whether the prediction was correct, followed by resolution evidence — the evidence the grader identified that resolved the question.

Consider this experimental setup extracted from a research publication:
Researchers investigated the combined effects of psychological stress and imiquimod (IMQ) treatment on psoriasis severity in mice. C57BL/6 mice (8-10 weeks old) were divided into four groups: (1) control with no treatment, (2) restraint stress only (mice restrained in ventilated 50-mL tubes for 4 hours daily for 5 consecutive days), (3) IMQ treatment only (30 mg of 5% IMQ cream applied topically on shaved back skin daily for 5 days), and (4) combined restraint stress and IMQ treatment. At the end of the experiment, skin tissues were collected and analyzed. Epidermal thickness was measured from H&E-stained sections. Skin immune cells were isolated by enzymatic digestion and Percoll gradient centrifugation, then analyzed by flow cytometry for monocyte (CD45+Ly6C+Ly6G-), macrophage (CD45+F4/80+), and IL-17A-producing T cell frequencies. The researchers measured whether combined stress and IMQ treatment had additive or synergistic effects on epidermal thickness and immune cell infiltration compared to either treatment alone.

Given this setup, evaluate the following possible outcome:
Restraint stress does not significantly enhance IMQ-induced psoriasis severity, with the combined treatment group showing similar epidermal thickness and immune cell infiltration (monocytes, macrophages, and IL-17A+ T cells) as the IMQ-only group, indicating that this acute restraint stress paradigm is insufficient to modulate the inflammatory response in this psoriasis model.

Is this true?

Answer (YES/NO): NO